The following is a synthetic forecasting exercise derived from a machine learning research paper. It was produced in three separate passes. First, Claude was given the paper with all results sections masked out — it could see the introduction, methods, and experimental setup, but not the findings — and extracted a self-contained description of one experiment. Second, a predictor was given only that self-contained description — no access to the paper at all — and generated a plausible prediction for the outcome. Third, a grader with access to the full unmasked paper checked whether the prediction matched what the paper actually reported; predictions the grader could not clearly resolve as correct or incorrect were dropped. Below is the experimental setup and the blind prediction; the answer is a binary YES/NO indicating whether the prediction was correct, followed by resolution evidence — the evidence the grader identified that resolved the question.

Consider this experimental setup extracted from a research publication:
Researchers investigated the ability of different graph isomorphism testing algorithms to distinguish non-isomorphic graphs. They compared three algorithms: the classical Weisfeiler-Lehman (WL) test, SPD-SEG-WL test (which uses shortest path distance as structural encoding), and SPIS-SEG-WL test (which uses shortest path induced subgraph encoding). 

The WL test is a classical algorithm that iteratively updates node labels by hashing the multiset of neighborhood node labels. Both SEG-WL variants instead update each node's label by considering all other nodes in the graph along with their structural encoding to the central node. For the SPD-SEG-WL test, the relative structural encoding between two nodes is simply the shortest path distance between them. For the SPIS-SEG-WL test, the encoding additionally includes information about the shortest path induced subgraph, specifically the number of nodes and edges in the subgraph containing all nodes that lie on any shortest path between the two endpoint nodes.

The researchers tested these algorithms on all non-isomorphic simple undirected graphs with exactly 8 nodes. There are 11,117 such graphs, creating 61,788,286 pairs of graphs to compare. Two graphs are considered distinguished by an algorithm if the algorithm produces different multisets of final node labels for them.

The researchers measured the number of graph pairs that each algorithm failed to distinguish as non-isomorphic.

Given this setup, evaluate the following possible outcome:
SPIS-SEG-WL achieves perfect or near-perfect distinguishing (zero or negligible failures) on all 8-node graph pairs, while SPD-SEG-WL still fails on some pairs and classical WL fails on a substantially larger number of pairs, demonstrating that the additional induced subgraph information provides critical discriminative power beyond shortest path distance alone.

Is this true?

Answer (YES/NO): YES